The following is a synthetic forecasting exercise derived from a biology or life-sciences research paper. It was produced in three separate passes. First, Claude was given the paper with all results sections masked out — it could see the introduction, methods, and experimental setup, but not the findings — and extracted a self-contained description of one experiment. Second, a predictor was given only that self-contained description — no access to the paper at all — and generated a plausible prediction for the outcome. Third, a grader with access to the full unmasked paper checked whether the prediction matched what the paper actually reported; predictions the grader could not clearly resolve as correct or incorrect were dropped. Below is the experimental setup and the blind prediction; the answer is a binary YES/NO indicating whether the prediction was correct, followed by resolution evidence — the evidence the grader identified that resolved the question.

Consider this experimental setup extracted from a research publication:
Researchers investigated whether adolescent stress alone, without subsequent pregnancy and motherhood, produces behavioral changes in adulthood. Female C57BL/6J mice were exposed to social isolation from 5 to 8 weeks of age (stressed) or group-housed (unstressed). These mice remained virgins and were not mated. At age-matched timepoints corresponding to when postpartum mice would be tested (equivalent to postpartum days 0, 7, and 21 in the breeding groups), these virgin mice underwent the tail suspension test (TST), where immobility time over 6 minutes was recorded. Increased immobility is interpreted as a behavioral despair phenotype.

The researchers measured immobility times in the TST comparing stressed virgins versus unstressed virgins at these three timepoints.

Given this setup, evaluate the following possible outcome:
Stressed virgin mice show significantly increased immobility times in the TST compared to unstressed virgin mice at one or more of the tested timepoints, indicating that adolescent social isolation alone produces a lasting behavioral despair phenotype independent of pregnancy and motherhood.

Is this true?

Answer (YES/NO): NO